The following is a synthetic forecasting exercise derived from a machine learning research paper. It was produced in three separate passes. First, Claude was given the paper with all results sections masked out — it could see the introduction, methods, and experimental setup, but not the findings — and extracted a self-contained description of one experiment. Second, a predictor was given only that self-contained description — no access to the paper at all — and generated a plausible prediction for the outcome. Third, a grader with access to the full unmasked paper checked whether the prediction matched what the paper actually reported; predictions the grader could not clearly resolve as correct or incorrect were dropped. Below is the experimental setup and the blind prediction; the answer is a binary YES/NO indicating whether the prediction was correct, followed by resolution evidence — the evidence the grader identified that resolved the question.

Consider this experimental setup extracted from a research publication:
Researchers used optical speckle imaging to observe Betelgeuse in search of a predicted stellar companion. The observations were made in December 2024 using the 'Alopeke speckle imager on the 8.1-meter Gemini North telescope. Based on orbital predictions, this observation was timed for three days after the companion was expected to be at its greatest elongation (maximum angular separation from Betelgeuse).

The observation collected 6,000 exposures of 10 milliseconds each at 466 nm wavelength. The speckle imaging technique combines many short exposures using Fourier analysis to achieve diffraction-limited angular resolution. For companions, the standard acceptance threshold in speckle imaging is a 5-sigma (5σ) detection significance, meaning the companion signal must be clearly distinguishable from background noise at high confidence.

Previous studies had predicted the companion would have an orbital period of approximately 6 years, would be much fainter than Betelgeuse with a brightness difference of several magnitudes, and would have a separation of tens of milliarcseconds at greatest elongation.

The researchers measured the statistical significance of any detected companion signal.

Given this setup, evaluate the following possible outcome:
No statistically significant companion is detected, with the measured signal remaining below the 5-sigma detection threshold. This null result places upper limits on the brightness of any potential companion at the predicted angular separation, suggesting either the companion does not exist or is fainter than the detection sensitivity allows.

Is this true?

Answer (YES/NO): NO